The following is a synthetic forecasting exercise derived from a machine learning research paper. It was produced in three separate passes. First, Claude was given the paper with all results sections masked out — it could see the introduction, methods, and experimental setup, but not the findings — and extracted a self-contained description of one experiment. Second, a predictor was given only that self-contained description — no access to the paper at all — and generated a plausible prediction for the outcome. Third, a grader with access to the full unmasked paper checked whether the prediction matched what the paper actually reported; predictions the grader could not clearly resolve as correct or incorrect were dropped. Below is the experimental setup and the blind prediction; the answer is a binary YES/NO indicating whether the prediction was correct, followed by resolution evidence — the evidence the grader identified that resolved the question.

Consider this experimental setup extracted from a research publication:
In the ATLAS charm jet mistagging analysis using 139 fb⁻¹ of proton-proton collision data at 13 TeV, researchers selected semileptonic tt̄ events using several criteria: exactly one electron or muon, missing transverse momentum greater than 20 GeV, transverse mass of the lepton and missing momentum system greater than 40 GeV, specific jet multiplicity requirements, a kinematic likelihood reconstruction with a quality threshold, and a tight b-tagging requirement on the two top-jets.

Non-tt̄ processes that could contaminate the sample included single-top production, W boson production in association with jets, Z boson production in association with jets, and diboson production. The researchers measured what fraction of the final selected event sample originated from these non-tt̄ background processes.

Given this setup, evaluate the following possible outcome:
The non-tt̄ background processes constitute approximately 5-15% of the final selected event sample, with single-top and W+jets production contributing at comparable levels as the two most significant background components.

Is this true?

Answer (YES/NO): NO